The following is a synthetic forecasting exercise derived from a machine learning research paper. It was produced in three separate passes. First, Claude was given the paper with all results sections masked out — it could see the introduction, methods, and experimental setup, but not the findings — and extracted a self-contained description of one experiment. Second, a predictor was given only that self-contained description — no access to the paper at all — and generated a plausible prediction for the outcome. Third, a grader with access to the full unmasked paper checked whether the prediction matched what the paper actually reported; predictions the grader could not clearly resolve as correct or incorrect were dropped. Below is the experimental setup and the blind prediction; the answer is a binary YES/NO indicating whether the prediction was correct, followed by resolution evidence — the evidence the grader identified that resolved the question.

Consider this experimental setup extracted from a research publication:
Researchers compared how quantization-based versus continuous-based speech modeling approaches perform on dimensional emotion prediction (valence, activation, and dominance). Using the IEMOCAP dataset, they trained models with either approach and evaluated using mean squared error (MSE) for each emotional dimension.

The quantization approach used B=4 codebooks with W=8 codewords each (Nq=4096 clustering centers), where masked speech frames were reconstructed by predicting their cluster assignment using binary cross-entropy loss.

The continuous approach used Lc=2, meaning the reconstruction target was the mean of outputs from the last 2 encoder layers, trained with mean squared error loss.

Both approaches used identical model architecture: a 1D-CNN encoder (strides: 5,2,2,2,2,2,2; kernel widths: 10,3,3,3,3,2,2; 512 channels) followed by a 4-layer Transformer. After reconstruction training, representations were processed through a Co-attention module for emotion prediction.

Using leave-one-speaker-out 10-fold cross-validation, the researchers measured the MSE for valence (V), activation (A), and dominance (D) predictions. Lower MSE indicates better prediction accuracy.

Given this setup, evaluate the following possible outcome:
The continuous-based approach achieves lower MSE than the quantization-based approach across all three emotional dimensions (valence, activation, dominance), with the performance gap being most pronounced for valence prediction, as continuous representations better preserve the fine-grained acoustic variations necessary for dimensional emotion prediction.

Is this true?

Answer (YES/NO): YES